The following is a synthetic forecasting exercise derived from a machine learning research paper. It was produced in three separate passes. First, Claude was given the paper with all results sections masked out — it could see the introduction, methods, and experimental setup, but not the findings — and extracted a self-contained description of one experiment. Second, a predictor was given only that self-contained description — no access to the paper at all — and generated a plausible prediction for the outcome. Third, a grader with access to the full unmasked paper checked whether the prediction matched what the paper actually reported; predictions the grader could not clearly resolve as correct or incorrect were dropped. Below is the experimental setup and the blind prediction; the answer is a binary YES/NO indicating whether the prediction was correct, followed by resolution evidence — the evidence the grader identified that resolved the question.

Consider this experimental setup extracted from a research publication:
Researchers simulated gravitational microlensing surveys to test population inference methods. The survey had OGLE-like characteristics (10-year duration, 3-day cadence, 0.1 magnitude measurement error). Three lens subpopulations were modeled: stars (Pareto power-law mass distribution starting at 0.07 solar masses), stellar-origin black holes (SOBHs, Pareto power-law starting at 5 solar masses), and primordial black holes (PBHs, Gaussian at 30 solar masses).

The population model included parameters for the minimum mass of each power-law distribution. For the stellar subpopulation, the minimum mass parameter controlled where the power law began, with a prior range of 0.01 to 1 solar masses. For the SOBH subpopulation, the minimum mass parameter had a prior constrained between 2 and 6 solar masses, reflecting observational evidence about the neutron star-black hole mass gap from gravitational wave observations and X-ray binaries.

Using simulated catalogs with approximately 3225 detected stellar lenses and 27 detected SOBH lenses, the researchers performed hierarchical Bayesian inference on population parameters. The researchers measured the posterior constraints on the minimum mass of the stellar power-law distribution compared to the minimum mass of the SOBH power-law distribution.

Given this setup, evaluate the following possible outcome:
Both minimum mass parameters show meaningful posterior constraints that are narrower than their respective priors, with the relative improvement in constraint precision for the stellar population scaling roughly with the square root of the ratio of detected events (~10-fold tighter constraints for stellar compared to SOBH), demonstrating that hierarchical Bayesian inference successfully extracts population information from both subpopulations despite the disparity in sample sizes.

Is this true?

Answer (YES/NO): NO